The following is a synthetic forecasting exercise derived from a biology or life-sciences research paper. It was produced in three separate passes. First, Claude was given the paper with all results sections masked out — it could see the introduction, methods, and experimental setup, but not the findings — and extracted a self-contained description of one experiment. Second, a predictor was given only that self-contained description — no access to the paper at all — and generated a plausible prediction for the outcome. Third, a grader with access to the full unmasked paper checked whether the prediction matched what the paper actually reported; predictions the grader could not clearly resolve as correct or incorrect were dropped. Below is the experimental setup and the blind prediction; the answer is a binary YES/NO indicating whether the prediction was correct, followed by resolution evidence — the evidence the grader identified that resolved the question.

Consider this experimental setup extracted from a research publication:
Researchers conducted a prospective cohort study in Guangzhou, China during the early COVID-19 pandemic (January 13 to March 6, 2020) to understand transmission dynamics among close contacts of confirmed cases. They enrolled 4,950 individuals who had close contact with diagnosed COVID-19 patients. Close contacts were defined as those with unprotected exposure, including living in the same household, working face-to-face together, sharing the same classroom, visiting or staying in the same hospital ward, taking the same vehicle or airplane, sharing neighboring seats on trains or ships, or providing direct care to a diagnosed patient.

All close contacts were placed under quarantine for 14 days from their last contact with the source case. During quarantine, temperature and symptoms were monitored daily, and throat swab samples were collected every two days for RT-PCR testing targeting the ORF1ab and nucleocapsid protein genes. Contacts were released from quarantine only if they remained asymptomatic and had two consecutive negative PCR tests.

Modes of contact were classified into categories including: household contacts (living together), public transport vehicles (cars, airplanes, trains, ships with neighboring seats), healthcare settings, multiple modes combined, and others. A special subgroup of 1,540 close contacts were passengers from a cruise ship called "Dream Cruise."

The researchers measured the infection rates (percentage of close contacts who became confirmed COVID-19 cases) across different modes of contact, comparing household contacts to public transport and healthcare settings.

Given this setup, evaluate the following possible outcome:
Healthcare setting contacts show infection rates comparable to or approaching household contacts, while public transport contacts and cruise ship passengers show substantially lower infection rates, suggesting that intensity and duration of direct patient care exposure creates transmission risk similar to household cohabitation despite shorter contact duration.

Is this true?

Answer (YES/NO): NO